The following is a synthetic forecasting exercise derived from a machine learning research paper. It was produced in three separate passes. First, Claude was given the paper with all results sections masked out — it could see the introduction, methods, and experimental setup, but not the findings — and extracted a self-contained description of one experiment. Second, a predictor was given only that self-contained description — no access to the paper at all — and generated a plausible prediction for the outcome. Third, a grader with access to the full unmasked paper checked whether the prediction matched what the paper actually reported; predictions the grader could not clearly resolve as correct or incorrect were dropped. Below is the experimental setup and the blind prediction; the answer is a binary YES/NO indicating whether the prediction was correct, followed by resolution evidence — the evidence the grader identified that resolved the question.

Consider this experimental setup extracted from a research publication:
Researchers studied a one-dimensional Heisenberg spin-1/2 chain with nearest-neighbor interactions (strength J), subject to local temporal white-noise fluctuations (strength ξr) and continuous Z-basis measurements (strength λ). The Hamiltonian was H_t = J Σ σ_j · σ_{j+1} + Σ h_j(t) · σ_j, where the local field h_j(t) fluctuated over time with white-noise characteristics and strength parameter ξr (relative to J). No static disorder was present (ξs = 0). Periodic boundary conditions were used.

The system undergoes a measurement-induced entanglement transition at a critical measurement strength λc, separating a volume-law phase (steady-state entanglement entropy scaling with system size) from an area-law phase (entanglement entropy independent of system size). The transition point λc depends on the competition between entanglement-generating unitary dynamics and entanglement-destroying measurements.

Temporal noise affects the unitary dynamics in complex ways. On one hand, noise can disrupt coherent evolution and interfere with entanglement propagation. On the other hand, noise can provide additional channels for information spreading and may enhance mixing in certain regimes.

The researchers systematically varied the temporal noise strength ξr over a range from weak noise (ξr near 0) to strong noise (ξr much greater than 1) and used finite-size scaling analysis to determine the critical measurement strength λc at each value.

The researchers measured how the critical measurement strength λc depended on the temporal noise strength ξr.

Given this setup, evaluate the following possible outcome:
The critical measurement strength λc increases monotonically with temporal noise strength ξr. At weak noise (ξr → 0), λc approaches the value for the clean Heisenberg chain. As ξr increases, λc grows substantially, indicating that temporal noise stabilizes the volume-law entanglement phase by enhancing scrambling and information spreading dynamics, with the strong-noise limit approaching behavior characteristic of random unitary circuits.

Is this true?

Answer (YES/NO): NO